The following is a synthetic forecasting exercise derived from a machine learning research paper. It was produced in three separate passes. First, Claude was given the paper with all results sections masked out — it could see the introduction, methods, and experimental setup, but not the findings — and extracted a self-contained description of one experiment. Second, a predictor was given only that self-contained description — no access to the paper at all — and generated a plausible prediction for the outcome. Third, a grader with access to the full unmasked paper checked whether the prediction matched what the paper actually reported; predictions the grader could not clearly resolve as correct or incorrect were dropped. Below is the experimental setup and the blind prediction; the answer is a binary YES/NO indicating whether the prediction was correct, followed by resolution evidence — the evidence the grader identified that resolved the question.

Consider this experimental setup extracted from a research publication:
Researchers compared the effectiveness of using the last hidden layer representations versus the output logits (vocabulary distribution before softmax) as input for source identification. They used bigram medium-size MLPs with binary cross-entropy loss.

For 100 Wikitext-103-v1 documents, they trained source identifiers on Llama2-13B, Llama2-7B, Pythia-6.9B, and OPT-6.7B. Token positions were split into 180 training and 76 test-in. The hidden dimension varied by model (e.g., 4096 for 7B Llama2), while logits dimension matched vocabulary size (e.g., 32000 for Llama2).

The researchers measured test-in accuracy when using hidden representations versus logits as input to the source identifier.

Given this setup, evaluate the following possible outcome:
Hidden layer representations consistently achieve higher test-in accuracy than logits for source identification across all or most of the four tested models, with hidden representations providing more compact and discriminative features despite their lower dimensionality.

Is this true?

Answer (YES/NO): YES